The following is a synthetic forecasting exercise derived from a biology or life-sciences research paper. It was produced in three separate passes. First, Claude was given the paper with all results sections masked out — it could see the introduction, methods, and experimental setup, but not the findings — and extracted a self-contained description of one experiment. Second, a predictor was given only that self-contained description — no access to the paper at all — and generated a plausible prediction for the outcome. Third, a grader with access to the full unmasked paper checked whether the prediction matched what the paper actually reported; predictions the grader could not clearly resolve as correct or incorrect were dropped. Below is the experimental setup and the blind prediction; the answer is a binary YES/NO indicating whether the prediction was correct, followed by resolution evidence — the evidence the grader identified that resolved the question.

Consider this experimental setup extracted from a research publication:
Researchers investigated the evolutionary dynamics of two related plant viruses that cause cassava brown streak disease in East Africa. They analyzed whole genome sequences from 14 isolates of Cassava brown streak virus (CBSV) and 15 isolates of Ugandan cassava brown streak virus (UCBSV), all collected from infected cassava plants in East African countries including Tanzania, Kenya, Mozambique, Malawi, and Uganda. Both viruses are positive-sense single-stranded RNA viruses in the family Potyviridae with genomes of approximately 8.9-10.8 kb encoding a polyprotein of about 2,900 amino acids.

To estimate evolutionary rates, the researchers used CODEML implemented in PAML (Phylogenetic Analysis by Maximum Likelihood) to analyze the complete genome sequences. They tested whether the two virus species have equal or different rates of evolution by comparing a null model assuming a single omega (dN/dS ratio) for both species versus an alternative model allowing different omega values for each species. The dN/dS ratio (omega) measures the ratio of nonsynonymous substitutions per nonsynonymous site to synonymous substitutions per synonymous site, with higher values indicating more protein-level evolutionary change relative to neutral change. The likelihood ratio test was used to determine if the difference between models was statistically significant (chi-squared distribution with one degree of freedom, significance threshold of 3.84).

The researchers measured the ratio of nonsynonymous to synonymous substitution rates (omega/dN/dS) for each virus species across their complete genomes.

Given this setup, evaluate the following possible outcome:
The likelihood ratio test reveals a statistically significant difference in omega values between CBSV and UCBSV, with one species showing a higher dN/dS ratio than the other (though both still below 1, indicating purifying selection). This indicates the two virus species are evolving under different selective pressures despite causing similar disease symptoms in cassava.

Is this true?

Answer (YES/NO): NO